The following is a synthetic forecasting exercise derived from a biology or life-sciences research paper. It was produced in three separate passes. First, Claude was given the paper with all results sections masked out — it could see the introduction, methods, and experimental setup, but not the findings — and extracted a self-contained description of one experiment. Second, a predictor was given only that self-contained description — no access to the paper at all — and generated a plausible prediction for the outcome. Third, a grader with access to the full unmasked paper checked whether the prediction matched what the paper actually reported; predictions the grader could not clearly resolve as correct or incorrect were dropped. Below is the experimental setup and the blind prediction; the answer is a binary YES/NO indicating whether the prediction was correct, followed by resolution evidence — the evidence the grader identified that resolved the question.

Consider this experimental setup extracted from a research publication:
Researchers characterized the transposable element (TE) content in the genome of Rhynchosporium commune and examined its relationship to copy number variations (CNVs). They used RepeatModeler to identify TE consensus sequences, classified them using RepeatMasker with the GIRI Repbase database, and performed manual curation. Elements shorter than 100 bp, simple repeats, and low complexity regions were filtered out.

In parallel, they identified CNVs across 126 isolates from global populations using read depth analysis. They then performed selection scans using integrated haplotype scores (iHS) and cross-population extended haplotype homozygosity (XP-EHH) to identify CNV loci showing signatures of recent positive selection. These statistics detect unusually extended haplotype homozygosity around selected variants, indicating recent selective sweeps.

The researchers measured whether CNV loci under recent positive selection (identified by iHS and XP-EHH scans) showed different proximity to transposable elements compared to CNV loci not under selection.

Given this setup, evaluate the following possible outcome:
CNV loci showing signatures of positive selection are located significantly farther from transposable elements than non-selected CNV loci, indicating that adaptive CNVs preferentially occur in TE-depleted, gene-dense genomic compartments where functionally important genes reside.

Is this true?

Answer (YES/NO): NO